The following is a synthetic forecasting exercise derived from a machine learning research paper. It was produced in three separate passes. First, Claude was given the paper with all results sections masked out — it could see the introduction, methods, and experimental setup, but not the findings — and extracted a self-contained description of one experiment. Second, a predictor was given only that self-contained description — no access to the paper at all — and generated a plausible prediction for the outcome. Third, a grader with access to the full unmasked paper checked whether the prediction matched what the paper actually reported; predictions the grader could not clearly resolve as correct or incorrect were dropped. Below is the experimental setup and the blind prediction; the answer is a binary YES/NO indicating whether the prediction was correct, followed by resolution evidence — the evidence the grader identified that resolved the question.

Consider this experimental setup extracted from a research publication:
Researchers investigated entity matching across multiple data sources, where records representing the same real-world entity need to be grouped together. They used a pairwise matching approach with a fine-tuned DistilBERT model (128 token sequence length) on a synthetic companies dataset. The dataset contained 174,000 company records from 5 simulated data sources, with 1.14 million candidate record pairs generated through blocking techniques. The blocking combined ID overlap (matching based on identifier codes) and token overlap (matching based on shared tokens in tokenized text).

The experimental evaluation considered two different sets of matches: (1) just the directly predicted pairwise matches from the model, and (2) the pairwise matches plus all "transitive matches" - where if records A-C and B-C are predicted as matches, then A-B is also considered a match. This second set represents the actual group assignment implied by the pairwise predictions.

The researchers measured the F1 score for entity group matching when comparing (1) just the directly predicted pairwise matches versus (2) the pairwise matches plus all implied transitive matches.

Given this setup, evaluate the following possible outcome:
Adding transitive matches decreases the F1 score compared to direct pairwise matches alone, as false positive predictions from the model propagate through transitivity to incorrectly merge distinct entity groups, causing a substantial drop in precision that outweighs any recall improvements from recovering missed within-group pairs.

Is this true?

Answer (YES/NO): YES